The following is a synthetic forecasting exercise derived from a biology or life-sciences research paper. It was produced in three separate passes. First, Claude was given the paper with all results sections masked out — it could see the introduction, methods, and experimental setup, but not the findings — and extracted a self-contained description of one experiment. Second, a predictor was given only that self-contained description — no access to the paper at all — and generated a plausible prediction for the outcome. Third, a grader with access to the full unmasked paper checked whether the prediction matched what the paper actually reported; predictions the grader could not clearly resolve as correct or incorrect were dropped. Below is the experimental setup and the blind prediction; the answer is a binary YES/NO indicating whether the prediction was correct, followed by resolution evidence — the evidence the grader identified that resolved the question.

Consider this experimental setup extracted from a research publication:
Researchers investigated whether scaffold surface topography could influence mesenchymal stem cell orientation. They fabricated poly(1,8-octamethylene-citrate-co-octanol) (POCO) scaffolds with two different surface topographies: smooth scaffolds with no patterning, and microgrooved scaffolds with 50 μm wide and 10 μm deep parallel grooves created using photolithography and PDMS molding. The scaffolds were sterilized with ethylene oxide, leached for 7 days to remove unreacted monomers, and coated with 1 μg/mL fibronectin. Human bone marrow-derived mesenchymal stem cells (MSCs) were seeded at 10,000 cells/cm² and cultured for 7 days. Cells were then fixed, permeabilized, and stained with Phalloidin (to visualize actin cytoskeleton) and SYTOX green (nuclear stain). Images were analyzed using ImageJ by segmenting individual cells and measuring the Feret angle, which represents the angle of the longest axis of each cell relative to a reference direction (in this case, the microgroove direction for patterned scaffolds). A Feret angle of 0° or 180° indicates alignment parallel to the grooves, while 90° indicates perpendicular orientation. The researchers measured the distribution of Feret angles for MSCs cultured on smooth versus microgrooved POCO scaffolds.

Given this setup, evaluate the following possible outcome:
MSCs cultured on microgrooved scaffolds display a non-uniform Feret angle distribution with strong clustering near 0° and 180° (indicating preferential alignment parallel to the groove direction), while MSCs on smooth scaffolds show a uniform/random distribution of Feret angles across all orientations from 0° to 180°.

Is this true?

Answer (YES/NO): NO